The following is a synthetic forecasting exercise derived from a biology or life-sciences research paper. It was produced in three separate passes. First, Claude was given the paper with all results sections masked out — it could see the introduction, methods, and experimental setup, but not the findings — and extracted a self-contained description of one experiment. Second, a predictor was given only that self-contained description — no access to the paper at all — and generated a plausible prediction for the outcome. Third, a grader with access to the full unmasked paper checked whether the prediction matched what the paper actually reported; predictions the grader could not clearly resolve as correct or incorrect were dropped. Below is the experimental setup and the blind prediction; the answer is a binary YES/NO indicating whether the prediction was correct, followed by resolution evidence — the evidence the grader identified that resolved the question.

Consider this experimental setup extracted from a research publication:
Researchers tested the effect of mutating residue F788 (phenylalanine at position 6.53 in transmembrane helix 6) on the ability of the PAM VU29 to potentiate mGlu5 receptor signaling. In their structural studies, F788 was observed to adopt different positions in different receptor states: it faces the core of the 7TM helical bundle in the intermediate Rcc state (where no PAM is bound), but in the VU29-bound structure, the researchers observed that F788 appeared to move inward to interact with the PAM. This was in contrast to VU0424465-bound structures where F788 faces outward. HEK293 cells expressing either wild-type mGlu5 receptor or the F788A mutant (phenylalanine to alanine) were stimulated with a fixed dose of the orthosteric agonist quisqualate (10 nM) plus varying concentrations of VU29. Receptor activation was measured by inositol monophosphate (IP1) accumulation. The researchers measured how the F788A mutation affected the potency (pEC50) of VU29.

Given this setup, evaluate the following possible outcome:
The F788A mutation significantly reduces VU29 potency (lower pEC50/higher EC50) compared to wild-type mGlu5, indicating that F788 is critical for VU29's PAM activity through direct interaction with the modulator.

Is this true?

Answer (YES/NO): YES